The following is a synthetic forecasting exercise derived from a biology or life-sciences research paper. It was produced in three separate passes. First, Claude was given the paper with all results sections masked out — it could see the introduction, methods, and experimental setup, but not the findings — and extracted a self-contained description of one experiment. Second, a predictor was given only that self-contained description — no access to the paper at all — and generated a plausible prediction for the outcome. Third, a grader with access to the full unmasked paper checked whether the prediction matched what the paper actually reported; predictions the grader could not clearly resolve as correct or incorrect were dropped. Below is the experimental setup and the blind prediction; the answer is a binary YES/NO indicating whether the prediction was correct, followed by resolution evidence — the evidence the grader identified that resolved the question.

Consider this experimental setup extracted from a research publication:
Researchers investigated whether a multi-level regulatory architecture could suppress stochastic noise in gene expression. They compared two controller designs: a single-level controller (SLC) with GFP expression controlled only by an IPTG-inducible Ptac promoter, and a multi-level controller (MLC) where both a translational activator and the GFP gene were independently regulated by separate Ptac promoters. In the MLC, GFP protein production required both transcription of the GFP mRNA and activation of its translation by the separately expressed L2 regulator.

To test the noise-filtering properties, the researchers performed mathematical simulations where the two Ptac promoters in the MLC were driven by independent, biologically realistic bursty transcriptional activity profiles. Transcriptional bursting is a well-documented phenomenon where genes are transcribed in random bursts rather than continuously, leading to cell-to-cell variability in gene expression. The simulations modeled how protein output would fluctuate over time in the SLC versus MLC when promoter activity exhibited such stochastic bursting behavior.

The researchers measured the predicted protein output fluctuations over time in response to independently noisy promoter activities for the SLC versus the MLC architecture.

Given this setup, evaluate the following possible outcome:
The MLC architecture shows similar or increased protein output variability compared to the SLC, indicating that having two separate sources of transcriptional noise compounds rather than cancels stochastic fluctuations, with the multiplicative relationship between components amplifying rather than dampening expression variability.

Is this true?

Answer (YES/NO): NO